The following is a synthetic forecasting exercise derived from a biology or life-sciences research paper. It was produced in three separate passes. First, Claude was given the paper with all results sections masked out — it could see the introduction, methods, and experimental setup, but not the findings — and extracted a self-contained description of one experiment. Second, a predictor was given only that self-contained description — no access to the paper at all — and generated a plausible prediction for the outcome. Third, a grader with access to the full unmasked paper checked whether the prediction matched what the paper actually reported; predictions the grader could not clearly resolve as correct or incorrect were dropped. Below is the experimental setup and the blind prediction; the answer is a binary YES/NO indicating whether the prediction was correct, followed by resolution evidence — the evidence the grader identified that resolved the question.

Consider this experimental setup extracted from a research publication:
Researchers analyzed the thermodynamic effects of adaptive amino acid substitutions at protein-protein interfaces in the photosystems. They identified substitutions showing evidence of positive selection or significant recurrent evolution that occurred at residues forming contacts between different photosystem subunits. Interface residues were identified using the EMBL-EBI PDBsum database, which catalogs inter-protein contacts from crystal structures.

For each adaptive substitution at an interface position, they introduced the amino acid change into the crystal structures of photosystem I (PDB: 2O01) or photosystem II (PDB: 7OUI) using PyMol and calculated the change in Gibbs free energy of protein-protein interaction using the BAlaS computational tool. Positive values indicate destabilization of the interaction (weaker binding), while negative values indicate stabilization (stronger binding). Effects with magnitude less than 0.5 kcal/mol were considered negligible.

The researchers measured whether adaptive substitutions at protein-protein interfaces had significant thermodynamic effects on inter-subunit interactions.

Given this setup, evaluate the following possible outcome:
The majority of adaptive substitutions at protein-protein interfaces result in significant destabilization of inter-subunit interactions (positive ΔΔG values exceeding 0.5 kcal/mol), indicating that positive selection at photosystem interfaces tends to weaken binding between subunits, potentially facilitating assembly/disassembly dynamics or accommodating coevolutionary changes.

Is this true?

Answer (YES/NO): NO